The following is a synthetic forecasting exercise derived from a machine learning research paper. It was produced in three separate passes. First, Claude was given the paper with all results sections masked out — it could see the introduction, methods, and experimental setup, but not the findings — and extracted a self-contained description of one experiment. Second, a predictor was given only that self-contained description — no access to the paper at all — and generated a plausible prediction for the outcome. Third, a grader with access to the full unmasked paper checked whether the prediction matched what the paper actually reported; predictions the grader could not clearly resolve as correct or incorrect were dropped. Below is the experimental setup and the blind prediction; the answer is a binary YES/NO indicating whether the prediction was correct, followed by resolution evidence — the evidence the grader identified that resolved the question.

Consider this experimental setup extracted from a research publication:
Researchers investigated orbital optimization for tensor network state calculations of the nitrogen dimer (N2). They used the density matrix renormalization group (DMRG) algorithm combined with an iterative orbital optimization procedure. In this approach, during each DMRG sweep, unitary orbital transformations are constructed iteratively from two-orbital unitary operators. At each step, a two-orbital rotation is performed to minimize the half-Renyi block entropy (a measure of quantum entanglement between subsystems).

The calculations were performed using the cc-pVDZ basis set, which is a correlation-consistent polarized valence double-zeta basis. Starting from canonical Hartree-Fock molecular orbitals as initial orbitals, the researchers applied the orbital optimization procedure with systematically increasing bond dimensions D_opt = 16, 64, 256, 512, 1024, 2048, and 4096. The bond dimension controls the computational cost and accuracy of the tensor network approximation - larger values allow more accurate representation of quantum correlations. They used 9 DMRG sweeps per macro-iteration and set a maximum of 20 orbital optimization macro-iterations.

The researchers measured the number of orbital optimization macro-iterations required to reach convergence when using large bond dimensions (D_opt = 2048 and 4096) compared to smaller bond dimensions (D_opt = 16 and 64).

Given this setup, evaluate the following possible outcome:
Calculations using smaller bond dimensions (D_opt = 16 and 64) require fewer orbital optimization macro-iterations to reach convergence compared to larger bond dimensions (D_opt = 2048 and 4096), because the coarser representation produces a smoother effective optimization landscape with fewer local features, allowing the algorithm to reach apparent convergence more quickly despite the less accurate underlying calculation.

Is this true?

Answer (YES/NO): NO